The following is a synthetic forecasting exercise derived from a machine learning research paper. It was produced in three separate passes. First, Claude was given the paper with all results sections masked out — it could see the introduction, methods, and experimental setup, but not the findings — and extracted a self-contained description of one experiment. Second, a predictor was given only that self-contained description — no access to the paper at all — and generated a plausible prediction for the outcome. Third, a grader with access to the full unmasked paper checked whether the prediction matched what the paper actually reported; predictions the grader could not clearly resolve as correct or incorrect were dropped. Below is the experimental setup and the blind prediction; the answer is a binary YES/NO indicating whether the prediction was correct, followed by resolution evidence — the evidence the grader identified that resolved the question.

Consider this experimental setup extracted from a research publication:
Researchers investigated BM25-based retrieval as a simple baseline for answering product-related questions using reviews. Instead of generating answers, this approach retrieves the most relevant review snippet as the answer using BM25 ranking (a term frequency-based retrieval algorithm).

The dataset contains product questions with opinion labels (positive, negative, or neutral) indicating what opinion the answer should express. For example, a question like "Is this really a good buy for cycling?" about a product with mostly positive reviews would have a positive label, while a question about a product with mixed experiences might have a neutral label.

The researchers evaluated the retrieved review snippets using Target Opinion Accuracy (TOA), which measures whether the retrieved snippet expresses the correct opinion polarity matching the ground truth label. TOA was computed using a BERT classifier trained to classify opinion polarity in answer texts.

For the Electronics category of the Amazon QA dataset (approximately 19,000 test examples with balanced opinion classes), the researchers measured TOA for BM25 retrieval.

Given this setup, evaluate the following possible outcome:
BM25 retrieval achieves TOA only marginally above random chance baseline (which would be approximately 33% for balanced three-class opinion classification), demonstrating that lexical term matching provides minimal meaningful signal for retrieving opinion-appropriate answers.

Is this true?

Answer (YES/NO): NO